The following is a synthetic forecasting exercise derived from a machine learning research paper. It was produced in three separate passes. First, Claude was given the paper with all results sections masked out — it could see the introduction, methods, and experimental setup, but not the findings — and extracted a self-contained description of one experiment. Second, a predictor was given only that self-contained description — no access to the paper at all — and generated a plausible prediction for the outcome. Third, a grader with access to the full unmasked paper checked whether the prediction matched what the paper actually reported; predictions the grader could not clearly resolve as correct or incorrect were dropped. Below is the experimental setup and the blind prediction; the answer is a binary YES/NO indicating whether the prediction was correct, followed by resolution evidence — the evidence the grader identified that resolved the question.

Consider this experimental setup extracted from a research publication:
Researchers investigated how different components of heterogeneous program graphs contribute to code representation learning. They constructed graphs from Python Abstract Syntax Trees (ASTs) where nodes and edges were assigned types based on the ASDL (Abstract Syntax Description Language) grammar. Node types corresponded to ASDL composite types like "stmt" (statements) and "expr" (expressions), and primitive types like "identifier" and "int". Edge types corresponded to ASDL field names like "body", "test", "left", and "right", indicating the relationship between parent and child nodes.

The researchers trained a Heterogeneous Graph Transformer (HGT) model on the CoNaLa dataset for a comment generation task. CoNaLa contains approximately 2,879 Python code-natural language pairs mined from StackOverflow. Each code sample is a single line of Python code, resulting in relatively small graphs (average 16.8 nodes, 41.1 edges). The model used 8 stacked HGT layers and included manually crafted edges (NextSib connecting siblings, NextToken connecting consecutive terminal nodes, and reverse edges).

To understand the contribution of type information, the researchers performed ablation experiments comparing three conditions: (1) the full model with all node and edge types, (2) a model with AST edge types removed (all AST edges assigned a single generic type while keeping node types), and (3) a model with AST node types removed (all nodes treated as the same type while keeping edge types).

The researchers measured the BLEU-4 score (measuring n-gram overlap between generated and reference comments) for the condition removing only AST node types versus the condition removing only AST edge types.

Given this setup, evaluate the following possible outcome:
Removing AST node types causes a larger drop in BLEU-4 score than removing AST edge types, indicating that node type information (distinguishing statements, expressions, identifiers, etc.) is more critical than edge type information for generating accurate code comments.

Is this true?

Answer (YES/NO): NO